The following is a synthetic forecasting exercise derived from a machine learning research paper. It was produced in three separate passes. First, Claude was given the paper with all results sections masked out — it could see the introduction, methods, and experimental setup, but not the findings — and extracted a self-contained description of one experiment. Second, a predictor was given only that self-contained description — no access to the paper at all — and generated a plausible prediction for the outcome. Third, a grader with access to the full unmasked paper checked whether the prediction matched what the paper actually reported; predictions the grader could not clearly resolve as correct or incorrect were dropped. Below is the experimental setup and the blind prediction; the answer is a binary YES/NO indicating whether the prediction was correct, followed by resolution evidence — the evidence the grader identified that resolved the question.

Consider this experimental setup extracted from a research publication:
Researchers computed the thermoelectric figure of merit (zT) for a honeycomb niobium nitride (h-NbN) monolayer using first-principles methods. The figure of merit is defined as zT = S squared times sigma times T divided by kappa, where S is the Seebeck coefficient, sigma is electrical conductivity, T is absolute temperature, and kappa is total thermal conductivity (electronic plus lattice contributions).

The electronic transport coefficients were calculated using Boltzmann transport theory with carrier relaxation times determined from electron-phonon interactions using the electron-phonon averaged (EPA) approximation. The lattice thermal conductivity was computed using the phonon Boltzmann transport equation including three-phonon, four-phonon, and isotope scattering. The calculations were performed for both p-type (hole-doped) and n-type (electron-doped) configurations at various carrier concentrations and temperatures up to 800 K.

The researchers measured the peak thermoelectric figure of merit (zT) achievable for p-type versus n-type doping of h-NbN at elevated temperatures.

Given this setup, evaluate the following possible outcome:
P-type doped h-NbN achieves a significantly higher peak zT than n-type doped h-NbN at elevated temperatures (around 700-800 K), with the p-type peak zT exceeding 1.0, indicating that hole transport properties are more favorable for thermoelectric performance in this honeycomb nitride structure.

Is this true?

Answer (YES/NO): NO